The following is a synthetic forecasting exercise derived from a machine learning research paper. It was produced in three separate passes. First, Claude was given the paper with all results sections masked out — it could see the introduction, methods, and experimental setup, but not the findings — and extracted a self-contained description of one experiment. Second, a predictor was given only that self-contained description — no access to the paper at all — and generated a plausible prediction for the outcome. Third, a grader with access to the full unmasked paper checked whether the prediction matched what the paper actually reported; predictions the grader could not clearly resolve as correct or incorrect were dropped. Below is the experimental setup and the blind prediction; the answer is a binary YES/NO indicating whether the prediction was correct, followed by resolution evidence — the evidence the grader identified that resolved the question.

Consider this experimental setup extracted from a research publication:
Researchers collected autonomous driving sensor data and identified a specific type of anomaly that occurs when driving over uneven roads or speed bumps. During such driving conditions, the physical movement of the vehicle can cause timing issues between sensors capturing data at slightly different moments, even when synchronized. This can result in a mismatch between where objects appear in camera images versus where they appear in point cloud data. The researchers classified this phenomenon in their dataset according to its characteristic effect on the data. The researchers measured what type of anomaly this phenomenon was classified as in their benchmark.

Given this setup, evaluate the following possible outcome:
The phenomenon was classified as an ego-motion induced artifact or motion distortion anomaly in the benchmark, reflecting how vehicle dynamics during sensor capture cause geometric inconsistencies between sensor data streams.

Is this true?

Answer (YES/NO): NO